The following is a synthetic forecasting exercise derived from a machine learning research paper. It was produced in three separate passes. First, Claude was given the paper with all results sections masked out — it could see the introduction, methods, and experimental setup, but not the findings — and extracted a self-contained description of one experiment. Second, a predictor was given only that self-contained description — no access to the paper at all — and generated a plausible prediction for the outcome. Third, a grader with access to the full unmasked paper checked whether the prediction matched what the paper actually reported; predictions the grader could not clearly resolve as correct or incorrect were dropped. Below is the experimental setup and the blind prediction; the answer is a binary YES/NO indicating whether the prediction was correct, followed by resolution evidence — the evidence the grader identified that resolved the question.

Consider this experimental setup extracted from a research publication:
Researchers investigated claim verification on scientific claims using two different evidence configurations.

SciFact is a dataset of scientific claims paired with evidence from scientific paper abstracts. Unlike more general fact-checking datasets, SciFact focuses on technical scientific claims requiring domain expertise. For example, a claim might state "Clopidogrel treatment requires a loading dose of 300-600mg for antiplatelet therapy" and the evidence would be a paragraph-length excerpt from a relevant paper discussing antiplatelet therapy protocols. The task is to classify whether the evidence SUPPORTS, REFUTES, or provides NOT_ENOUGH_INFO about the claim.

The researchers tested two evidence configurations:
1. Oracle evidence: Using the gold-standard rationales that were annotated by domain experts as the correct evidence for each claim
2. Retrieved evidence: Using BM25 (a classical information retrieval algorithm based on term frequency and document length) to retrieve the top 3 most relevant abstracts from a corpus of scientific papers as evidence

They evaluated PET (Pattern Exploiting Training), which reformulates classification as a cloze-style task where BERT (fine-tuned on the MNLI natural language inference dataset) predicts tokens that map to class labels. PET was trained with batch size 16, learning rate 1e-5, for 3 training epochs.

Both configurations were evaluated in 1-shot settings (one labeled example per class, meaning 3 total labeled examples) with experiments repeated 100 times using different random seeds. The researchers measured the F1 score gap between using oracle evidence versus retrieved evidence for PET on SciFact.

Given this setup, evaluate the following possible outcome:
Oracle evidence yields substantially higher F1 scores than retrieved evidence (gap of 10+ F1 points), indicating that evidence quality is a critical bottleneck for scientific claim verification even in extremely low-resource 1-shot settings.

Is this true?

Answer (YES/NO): NO